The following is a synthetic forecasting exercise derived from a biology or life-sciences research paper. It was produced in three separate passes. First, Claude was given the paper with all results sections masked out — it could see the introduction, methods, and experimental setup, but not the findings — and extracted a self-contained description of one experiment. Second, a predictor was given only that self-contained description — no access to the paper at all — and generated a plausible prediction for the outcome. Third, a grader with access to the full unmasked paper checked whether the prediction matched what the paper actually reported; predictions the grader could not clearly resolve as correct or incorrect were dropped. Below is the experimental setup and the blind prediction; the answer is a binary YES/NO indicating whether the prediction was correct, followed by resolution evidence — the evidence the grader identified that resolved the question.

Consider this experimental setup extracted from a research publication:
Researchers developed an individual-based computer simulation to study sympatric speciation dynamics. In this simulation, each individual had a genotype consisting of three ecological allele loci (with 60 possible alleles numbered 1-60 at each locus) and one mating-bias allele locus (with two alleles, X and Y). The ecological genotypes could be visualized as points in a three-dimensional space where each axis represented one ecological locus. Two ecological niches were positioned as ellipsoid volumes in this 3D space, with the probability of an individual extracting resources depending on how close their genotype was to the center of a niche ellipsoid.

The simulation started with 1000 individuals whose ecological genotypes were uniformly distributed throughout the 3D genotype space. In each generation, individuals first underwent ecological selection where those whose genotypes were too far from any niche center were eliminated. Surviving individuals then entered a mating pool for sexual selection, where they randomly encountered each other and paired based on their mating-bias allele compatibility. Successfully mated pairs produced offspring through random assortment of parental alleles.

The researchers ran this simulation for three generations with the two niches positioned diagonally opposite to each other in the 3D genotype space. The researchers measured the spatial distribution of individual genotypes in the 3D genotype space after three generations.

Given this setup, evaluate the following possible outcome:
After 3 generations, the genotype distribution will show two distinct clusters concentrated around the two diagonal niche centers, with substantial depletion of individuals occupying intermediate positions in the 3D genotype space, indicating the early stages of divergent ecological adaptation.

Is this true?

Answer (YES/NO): YES